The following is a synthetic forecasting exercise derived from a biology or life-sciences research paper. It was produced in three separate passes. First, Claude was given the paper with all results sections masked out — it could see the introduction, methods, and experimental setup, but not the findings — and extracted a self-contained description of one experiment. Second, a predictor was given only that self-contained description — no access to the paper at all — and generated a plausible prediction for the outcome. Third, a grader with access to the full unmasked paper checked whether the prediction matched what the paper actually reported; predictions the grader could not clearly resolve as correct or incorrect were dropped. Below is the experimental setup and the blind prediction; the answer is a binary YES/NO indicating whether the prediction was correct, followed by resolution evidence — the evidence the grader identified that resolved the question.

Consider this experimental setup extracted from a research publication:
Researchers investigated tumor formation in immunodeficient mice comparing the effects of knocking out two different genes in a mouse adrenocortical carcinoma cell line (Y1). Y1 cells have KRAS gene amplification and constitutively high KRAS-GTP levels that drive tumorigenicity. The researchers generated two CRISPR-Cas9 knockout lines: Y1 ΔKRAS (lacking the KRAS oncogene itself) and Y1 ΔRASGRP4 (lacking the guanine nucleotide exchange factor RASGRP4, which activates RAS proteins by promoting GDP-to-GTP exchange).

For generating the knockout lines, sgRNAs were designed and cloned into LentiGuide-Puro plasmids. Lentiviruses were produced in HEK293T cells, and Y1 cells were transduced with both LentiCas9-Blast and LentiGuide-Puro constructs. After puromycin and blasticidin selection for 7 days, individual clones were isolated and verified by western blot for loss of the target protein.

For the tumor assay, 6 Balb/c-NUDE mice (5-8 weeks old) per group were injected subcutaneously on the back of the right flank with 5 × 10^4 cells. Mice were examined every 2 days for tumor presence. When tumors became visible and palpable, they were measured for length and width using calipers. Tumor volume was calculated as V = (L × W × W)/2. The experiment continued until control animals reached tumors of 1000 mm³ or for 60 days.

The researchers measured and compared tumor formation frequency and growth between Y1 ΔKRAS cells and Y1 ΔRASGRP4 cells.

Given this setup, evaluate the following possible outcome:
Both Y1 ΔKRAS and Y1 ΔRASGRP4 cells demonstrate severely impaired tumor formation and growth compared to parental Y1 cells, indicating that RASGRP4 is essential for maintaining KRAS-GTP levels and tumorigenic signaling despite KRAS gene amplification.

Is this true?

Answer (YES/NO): YES